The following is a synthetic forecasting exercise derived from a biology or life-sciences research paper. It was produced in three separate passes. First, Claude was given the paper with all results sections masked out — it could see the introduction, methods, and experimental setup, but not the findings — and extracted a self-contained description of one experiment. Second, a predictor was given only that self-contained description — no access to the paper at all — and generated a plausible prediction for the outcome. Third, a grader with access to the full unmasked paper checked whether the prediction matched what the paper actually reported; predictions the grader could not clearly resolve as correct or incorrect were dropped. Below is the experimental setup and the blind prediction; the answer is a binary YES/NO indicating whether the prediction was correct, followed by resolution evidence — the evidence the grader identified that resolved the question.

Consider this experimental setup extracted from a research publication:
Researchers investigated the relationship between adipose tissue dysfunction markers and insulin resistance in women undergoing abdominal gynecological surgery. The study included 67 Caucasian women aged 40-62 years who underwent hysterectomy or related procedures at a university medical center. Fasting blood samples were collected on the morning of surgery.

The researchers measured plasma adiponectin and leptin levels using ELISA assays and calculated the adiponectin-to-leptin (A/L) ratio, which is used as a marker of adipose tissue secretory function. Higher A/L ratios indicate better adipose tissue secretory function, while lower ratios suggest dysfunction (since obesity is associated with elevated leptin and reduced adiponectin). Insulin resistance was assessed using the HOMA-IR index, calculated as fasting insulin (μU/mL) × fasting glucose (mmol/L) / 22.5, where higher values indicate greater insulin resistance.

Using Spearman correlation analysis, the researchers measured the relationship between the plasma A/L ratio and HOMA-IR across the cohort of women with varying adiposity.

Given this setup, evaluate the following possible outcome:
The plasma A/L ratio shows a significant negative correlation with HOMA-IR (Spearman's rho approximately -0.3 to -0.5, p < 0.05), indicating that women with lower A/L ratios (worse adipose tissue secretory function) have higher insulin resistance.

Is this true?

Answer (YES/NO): NO